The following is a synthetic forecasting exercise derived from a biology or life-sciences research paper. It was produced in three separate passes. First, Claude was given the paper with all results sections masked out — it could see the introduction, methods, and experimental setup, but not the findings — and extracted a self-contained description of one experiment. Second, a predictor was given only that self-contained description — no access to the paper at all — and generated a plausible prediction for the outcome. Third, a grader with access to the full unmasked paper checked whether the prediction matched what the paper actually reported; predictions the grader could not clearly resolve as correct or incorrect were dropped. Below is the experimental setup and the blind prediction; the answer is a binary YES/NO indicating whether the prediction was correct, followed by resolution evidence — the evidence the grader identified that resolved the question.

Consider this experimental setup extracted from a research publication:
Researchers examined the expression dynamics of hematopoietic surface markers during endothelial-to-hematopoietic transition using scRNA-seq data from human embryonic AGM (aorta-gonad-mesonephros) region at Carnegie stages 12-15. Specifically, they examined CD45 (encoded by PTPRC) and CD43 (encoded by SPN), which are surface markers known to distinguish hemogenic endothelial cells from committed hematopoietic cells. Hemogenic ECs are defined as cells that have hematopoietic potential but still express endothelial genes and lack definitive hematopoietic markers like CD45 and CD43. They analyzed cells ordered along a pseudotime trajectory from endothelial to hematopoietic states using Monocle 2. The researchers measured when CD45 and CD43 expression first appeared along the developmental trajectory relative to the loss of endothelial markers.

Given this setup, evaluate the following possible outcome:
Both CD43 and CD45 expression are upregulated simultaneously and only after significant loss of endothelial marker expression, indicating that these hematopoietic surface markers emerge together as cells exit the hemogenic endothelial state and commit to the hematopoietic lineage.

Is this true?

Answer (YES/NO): YES